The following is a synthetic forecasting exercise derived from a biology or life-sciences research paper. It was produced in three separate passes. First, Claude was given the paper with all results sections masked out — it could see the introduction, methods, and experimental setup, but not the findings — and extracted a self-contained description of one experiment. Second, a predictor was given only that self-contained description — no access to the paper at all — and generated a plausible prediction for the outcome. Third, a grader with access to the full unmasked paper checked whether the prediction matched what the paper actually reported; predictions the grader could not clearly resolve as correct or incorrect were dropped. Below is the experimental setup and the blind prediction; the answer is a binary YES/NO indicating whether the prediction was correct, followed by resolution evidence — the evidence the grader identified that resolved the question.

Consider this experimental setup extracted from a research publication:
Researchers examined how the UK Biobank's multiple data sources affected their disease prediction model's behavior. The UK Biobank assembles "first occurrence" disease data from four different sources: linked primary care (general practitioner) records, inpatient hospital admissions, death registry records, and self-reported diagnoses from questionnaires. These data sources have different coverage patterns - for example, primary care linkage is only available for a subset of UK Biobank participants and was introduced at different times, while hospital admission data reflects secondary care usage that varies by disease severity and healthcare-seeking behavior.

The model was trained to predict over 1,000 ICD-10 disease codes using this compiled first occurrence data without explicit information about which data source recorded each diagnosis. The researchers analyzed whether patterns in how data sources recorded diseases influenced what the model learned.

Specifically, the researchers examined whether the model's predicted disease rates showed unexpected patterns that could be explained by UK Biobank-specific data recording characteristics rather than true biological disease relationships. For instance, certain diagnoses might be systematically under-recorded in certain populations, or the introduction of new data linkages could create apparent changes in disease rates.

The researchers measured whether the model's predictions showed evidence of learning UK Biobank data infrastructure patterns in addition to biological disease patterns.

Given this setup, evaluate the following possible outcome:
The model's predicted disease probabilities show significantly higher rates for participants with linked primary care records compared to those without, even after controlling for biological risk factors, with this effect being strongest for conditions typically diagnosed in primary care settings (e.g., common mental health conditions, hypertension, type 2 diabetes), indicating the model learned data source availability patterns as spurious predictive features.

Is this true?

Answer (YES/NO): YES